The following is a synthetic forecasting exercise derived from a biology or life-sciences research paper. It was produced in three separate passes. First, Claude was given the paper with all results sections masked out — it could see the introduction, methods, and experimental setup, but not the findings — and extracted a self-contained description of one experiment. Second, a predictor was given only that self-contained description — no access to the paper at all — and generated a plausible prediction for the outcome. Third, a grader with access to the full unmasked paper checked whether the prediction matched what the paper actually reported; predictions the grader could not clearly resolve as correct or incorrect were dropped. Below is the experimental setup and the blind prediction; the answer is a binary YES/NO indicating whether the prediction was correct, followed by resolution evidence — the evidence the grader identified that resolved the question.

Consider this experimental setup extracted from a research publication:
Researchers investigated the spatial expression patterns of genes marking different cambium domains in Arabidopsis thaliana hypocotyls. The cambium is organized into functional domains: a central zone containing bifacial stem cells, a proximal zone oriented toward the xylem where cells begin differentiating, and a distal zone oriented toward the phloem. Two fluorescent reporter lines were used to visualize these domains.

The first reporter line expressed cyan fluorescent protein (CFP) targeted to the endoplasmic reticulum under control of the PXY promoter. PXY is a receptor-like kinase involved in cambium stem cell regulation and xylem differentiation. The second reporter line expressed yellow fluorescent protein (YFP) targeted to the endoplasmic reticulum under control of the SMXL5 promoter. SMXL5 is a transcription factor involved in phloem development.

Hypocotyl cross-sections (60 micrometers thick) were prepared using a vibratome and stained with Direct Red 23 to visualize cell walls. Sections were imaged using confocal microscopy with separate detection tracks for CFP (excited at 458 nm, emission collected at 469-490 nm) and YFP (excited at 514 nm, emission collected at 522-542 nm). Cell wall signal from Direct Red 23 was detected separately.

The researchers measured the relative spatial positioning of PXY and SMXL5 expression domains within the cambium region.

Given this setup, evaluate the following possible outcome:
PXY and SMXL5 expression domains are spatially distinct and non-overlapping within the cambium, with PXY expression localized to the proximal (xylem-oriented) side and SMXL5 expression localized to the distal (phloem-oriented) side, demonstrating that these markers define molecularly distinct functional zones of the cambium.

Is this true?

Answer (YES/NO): NO